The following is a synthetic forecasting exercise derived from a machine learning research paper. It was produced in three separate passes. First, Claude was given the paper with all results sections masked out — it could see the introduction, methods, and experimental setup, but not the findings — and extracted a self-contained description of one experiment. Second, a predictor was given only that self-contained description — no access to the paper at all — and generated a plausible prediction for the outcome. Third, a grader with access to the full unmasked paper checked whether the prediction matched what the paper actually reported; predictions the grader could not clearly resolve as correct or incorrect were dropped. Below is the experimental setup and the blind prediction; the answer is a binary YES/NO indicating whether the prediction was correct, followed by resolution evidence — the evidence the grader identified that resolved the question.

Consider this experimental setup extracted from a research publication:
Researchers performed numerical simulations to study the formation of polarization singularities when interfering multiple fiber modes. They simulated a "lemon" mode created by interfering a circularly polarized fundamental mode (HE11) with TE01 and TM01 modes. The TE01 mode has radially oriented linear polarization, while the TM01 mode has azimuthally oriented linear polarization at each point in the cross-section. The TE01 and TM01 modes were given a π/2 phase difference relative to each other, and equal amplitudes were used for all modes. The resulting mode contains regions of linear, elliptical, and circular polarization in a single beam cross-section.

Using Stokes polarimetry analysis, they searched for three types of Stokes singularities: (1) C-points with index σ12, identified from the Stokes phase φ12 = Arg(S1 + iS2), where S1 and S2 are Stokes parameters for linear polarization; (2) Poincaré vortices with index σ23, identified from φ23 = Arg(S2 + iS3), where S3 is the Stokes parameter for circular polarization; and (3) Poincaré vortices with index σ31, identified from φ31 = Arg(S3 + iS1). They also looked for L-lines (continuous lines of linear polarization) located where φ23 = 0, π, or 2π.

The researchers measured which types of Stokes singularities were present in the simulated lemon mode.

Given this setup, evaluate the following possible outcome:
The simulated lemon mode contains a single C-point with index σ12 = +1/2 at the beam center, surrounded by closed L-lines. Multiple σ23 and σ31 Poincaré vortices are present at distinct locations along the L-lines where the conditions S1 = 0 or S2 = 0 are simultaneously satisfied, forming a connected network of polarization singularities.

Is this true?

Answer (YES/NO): NO